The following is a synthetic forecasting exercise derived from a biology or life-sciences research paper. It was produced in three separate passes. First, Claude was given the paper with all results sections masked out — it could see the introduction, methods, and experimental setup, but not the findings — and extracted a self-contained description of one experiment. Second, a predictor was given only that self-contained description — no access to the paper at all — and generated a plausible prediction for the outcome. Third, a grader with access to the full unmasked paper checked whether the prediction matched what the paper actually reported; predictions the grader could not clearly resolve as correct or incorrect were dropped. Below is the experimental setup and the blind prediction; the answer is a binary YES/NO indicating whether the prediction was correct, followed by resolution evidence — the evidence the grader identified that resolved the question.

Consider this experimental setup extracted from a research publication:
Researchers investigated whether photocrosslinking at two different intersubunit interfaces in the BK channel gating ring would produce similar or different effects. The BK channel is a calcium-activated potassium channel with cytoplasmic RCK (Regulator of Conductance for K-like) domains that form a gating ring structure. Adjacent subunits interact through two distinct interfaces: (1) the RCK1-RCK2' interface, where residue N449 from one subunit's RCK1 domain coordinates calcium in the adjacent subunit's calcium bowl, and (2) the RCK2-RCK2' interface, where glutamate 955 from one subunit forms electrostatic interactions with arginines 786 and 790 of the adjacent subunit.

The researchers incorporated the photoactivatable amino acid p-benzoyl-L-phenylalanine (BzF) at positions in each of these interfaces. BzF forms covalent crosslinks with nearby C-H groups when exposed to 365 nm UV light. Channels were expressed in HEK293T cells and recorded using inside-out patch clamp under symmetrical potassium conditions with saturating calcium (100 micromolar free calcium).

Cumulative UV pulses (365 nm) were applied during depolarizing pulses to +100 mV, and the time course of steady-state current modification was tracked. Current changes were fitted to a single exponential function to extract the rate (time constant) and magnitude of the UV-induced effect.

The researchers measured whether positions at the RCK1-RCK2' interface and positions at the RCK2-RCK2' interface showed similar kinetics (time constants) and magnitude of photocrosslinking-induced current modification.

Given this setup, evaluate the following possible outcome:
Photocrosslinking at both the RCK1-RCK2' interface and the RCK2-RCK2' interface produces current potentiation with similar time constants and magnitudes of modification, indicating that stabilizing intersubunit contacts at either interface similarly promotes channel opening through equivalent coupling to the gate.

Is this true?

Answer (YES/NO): NO